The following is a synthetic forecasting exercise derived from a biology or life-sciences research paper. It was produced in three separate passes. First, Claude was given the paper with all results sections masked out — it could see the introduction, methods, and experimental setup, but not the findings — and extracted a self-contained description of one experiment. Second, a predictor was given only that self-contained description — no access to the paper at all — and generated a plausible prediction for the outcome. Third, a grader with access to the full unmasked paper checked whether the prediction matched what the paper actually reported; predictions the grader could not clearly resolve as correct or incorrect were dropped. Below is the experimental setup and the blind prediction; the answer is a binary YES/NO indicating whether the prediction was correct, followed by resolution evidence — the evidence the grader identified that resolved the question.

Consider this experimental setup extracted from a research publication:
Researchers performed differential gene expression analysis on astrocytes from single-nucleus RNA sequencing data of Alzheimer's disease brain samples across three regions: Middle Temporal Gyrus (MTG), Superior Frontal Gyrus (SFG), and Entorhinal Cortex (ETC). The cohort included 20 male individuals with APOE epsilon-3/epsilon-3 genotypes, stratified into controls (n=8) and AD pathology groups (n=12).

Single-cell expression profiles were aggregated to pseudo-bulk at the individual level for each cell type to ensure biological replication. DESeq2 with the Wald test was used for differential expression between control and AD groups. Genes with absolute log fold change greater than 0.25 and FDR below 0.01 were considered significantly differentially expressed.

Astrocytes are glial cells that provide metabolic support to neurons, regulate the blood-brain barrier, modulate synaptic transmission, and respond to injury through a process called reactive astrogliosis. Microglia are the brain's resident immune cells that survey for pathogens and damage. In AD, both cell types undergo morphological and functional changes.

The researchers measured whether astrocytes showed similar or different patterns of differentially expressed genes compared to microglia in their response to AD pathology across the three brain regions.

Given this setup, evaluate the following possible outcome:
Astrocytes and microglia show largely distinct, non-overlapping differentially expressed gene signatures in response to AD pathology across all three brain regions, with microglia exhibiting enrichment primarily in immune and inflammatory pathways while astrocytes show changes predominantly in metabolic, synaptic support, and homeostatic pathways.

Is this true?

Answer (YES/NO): YES